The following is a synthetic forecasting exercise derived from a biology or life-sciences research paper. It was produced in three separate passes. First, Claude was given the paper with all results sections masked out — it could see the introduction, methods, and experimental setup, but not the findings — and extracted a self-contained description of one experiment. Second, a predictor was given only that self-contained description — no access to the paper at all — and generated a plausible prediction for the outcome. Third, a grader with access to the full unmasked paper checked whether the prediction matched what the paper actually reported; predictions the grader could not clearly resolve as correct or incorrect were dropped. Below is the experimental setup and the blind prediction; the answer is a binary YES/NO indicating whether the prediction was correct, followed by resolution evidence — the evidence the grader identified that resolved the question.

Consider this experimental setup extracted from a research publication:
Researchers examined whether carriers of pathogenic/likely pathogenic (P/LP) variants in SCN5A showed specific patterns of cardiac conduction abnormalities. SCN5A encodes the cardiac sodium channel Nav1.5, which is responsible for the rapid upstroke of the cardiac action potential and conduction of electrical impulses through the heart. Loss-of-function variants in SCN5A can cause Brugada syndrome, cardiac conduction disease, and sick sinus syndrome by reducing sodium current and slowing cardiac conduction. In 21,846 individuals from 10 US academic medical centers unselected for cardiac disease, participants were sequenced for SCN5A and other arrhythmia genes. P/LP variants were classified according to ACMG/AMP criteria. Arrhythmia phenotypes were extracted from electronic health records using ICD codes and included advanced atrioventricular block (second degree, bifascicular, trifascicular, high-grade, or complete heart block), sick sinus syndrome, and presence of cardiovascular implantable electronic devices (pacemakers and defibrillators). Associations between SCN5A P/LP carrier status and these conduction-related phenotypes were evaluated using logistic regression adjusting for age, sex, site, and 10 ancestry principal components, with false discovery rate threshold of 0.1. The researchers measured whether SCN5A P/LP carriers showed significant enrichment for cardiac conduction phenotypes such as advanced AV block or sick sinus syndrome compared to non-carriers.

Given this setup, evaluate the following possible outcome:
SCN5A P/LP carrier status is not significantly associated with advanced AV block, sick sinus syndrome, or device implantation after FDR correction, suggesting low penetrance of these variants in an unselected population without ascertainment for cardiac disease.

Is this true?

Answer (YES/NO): YES